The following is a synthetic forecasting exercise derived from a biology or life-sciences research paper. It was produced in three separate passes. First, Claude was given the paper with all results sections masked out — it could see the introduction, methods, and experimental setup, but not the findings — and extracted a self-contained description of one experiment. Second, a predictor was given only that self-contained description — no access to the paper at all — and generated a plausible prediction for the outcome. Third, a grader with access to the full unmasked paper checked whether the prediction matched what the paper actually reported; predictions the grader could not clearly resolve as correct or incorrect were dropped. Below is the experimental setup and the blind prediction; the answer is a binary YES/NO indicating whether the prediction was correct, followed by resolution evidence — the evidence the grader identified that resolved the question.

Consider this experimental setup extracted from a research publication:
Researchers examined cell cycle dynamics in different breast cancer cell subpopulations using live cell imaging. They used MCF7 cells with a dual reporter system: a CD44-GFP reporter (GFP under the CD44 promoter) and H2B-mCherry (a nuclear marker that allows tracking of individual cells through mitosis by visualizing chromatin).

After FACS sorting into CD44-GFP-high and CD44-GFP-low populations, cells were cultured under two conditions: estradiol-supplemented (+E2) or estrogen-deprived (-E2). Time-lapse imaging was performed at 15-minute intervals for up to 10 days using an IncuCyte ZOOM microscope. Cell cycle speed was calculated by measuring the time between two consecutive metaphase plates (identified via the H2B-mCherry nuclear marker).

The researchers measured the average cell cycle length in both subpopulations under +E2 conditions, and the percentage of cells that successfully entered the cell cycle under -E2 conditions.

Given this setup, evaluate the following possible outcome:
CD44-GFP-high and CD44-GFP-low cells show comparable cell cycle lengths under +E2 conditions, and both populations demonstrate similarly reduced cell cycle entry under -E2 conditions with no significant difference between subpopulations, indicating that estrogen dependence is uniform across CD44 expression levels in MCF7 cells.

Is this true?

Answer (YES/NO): NO